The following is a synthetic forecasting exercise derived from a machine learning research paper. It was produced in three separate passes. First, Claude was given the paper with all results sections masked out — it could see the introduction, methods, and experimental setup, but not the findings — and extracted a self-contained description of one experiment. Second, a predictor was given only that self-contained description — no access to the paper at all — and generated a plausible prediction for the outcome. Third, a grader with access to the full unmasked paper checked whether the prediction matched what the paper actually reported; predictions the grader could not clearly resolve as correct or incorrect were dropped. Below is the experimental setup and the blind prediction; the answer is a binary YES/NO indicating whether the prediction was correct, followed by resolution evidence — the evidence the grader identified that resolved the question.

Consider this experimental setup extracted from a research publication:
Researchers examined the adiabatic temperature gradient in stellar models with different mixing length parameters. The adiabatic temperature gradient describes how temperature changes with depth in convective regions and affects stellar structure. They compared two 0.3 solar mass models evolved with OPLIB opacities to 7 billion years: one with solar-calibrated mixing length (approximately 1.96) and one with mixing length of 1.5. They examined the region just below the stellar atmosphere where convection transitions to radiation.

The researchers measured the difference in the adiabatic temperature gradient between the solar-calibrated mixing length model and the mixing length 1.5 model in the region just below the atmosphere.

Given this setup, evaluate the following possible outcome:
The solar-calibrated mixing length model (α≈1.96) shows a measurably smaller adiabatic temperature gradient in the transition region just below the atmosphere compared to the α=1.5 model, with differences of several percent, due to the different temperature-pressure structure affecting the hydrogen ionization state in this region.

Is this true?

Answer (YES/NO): NO